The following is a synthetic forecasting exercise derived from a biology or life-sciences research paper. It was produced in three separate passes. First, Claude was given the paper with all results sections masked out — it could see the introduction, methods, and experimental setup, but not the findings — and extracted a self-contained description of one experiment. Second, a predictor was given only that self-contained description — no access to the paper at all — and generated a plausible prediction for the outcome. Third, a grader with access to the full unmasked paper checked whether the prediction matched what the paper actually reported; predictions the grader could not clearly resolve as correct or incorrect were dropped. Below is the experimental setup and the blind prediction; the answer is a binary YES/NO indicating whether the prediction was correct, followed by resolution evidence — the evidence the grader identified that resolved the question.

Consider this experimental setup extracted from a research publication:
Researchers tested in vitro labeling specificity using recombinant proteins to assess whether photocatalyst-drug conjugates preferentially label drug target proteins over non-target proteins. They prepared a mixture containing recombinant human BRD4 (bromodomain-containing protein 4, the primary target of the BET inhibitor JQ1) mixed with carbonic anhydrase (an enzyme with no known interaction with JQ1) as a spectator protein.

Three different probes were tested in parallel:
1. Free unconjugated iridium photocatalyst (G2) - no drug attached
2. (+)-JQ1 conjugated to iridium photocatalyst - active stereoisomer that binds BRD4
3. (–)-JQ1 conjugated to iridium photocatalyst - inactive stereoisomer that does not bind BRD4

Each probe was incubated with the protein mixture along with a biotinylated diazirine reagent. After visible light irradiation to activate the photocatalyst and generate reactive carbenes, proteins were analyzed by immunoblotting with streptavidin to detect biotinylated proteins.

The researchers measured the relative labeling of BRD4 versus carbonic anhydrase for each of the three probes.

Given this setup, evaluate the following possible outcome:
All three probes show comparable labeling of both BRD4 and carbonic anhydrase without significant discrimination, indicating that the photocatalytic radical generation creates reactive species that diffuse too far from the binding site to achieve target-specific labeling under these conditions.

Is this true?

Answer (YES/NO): NO